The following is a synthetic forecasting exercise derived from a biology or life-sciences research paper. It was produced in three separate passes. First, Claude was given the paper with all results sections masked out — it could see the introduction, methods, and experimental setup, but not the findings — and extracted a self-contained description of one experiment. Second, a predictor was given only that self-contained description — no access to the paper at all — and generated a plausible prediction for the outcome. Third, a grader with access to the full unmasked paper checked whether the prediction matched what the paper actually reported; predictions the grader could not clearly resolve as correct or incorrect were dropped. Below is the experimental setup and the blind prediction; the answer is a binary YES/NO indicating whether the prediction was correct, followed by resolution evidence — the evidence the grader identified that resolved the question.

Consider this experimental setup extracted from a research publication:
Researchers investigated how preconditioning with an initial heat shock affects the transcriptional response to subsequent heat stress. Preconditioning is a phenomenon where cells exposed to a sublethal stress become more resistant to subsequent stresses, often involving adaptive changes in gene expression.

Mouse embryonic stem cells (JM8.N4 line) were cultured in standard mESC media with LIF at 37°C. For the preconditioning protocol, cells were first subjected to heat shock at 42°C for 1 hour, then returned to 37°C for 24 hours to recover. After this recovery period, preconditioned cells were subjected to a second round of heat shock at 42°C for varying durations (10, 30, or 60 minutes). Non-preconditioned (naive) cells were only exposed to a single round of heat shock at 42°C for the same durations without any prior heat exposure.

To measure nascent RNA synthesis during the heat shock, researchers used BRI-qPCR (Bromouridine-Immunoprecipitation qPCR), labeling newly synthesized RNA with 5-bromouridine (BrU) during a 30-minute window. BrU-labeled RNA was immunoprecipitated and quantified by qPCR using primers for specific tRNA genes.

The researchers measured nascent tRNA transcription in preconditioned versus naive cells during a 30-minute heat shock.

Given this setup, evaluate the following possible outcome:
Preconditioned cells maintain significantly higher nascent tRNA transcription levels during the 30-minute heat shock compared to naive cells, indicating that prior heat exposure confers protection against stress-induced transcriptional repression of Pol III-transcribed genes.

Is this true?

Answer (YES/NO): NO